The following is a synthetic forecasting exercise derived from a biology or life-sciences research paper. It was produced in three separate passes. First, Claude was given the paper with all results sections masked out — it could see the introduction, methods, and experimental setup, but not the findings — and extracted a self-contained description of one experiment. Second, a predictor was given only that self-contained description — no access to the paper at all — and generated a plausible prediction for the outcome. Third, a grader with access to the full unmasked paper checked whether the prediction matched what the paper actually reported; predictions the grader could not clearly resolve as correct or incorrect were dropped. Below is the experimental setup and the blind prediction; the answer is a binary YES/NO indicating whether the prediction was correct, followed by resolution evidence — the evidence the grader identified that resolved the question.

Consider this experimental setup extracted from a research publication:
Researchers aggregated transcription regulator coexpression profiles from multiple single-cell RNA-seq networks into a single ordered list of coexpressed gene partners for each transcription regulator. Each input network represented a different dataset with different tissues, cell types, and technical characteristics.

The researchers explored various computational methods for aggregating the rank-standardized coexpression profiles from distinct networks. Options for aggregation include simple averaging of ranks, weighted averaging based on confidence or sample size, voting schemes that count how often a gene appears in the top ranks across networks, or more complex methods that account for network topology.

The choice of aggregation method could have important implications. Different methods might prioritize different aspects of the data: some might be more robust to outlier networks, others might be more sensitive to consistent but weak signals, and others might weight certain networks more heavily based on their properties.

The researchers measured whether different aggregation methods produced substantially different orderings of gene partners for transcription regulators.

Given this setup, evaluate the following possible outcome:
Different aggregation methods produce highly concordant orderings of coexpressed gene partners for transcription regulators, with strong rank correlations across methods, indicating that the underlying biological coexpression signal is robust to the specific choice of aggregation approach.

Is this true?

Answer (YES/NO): YES